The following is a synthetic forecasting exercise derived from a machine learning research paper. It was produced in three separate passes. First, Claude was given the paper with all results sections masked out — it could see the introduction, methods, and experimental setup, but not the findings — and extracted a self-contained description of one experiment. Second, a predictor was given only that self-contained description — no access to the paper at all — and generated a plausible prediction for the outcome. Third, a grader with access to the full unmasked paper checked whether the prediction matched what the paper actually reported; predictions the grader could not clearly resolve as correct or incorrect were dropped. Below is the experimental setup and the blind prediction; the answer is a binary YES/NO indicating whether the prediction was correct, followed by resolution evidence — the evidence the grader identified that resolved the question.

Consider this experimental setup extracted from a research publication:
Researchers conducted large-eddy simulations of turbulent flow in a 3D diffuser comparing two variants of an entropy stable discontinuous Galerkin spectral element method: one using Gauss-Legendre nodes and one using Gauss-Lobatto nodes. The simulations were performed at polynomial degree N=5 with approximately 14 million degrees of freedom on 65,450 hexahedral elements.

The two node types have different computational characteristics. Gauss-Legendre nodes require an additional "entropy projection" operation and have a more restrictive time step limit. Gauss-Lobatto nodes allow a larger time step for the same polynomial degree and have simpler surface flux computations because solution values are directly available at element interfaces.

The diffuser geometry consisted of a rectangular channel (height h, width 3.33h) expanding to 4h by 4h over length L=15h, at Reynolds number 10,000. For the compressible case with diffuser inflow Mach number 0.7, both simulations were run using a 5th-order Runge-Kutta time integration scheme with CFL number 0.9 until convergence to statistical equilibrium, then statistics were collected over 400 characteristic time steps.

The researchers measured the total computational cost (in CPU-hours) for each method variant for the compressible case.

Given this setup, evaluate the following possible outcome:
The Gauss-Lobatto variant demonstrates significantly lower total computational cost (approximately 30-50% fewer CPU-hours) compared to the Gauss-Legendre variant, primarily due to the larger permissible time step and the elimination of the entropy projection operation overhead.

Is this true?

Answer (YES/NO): NO